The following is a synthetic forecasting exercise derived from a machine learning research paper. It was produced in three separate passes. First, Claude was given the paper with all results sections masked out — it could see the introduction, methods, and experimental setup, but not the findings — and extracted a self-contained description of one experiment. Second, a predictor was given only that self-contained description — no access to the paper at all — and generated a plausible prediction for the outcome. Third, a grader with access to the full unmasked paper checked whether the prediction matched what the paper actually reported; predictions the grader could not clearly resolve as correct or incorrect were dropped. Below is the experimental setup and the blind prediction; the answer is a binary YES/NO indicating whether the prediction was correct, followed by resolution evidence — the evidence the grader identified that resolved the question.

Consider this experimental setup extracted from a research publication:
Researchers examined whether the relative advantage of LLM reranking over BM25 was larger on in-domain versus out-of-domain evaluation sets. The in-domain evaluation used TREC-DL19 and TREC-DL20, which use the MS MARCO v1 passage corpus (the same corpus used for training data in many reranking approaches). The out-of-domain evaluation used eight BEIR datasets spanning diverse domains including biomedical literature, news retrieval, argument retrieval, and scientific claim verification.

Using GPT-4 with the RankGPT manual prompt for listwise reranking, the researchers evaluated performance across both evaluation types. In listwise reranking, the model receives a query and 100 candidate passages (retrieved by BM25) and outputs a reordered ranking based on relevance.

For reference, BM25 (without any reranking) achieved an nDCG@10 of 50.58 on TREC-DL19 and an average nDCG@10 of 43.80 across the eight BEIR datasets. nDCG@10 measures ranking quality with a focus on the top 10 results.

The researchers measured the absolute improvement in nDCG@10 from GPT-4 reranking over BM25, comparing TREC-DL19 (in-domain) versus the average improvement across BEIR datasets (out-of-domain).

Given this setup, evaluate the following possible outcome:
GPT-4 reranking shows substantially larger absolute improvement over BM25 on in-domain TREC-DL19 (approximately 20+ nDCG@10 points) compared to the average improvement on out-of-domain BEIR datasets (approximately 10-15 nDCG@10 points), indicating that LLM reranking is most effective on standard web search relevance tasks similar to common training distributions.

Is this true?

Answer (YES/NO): YES